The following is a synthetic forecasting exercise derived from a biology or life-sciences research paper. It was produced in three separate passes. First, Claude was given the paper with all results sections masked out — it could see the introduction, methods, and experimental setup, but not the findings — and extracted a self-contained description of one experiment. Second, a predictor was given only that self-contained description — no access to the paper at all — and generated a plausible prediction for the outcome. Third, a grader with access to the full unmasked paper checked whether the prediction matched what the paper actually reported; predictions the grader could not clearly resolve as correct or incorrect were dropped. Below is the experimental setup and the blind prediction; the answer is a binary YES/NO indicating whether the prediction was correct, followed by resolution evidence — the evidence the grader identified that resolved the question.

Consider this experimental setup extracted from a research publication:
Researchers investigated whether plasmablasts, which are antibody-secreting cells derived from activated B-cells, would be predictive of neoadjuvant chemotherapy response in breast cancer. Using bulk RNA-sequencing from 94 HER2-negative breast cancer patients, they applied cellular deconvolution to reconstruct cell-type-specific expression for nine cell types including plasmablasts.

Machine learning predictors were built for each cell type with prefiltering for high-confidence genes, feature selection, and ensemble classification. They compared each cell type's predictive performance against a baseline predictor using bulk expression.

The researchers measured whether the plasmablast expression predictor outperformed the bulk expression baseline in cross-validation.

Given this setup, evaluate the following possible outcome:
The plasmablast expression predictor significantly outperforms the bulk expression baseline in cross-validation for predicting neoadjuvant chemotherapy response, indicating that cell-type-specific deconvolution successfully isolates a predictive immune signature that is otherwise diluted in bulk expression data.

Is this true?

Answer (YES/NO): YES